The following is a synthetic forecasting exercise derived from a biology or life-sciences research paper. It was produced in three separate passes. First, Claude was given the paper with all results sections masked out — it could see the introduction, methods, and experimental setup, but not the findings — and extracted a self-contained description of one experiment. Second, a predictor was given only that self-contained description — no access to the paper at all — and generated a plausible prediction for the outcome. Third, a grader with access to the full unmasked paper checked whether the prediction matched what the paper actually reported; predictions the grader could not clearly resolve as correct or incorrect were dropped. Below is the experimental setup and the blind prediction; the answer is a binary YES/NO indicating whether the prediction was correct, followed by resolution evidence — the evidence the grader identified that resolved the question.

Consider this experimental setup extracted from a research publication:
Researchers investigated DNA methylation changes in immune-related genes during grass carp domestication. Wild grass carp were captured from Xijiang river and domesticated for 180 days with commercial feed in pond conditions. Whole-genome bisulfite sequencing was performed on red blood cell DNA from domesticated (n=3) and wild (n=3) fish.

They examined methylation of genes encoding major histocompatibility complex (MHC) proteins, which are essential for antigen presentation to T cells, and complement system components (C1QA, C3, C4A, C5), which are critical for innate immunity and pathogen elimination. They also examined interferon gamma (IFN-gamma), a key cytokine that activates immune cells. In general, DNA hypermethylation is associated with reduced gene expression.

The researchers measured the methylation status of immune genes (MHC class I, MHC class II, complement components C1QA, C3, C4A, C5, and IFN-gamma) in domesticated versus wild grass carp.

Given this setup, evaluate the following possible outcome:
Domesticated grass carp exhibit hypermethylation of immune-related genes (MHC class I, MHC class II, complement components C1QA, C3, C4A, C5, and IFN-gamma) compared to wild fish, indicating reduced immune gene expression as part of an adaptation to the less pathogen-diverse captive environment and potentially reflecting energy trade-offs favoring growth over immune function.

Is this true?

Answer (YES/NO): YES